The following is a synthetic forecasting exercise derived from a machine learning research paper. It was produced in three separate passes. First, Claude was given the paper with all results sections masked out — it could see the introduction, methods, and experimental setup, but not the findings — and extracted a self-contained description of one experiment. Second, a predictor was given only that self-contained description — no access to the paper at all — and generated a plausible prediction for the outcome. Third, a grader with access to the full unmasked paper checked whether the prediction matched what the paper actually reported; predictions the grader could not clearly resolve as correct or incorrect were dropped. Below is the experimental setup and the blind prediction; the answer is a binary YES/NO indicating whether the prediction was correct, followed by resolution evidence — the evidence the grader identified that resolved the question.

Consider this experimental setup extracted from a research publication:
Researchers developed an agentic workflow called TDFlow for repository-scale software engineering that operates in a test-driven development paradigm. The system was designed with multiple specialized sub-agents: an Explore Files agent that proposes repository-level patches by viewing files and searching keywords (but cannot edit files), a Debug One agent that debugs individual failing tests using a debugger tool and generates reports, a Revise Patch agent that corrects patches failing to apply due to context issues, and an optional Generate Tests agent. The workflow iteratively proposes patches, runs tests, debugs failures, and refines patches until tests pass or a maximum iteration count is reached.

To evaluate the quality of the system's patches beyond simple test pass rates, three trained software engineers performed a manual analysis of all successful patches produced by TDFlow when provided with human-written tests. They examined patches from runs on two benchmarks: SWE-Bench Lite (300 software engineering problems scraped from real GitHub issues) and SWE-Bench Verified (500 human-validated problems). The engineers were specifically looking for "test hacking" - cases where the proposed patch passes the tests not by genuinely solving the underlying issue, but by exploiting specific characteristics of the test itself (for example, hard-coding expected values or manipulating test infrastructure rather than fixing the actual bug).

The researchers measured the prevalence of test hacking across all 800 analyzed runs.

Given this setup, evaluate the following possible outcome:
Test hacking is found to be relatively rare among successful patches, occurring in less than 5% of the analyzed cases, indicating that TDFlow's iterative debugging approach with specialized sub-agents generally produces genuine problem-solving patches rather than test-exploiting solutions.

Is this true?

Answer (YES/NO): YES